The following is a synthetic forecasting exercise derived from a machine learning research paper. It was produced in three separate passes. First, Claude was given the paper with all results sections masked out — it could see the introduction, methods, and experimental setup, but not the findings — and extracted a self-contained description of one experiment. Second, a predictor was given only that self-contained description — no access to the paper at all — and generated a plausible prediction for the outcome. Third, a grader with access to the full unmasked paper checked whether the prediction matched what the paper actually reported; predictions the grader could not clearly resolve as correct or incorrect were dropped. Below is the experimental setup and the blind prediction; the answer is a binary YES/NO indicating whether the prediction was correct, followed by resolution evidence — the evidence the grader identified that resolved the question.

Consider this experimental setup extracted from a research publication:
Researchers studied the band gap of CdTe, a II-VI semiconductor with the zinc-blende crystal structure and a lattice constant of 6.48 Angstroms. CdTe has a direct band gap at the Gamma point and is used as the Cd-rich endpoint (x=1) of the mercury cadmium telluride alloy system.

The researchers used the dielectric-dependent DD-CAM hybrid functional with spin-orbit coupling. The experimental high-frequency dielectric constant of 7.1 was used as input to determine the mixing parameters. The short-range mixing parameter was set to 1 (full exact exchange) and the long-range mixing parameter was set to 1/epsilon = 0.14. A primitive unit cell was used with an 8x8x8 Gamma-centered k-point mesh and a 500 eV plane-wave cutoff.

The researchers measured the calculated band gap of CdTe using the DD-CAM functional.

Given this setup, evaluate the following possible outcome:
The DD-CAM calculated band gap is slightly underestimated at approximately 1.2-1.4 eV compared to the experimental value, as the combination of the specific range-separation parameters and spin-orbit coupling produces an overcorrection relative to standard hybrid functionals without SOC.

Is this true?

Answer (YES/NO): NO